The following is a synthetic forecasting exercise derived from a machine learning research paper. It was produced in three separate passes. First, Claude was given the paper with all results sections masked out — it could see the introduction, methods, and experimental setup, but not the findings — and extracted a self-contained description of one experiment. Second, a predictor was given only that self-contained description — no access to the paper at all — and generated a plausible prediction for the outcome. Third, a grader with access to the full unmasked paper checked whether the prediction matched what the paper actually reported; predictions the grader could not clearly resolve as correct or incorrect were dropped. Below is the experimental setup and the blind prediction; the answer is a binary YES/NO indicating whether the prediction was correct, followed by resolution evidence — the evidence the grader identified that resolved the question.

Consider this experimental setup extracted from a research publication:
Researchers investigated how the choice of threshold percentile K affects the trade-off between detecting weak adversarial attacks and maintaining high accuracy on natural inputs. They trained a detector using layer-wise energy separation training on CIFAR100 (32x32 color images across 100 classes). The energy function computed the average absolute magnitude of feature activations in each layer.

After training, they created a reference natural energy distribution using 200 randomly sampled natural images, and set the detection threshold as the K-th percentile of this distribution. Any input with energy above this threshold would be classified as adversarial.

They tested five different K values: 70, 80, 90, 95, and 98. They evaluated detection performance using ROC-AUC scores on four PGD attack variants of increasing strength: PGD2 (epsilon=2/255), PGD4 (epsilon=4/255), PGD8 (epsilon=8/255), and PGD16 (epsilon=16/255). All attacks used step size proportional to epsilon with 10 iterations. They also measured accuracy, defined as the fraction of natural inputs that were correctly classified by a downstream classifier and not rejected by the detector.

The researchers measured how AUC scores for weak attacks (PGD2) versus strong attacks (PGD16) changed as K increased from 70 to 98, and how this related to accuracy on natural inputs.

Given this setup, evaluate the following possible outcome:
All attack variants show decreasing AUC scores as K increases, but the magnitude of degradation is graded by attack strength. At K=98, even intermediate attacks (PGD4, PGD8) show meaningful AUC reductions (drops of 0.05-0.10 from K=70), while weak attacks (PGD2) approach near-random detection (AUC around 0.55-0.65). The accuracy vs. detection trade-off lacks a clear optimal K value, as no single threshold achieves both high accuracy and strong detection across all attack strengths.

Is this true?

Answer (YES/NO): NO